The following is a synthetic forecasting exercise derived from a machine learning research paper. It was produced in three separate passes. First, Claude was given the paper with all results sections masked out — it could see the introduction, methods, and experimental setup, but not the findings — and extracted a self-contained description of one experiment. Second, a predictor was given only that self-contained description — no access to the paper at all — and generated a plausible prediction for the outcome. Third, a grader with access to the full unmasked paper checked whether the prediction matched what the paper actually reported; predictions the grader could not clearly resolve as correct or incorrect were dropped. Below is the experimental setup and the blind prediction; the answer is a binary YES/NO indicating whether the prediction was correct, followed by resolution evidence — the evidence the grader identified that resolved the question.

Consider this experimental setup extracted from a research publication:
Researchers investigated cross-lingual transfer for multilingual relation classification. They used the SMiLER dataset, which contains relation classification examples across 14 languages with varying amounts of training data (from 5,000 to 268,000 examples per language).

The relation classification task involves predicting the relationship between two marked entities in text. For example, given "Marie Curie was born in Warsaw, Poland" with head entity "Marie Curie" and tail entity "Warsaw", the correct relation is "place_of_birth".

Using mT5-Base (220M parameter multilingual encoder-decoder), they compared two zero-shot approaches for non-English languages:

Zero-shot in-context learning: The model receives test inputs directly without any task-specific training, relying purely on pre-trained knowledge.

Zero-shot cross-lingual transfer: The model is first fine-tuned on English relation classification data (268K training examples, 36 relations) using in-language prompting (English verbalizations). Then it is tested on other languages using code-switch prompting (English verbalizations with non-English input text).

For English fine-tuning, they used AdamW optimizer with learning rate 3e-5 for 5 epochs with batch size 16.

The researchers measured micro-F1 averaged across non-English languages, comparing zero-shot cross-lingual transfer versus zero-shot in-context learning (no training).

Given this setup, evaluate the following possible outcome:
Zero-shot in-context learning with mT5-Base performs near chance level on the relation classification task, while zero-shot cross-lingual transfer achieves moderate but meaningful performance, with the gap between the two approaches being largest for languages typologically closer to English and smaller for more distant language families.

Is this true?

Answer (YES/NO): NO